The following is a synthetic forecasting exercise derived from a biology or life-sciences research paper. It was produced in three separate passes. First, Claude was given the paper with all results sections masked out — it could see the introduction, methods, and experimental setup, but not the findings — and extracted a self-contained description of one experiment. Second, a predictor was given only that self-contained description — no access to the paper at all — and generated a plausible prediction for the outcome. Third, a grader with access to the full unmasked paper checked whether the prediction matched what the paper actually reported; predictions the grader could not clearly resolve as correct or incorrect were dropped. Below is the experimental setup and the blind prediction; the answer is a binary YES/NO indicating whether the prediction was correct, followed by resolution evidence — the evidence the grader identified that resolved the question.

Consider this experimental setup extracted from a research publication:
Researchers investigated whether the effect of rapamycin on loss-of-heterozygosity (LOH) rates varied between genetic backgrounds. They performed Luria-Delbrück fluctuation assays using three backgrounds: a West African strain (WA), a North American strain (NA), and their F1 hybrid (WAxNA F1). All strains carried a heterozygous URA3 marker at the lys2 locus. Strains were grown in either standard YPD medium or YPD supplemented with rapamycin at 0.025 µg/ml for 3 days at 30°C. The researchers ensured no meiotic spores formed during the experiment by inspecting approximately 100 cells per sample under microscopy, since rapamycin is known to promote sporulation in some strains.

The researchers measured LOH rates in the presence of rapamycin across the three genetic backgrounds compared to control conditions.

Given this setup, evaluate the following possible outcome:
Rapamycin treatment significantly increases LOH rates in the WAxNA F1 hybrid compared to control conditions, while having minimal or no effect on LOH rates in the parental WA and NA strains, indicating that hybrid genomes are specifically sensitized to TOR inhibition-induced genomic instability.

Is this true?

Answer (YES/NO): NO